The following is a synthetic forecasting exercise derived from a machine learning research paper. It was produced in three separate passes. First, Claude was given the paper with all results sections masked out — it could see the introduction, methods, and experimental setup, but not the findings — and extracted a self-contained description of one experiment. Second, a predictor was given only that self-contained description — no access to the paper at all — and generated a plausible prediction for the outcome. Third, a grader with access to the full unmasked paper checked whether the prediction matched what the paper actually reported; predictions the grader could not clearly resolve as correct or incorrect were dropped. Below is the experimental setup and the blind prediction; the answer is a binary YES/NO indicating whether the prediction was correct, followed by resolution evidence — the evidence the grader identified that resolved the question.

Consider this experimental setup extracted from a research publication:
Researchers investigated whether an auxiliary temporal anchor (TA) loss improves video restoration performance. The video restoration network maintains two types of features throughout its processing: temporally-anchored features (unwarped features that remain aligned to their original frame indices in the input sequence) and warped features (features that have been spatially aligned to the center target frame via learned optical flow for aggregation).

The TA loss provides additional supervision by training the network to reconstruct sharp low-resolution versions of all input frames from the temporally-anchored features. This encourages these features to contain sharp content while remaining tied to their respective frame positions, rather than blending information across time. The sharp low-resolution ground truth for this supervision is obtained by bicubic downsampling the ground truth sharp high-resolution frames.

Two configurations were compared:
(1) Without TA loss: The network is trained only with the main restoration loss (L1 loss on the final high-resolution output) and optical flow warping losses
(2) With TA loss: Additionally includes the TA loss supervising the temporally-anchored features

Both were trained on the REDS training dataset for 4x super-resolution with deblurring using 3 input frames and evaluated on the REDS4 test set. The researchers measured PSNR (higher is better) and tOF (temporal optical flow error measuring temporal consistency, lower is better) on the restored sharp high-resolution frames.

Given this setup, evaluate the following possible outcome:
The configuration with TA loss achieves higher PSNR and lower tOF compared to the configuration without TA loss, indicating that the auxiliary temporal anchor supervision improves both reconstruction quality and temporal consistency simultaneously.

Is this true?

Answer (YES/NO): YES